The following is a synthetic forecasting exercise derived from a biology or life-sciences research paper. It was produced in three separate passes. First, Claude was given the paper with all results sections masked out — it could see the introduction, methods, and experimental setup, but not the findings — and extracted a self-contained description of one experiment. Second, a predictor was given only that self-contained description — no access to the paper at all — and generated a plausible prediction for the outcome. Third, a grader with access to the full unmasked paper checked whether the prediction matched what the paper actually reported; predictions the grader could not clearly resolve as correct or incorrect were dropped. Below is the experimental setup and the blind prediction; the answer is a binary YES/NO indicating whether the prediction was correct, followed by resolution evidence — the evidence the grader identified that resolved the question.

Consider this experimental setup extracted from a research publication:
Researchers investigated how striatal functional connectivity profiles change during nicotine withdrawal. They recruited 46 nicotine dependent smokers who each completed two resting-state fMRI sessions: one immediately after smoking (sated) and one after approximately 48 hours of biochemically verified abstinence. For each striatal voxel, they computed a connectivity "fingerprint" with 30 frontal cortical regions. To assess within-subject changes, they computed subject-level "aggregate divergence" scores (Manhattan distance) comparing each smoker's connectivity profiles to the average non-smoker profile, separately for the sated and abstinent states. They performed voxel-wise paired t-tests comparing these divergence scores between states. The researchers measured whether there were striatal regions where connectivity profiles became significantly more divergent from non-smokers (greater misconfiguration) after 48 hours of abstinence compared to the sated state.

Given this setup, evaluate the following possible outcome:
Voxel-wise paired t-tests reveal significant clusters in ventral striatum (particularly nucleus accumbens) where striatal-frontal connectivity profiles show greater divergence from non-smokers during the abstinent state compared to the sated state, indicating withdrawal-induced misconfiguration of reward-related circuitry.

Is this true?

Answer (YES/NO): YES